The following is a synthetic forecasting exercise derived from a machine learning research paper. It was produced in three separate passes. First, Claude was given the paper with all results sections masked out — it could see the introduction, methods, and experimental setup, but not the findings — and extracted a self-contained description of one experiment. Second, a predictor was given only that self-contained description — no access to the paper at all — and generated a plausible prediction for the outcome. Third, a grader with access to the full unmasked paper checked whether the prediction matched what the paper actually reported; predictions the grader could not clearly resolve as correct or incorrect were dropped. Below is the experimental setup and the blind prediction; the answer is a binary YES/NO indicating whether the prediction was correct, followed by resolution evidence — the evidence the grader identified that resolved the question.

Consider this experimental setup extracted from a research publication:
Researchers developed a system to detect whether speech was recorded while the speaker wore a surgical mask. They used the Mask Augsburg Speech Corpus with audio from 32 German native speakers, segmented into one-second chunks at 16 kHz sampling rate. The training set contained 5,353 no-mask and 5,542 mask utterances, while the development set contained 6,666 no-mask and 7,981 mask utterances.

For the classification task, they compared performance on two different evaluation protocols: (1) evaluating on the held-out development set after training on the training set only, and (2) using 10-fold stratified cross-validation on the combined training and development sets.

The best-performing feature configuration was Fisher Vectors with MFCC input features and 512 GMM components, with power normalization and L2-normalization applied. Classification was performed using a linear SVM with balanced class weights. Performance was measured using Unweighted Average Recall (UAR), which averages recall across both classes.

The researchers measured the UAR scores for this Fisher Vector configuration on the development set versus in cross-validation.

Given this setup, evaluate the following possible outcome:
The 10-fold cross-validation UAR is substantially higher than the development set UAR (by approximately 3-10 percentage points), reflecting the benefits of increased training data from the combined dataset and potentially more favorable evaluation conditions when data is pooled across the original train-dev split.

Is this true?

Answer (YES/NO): NO